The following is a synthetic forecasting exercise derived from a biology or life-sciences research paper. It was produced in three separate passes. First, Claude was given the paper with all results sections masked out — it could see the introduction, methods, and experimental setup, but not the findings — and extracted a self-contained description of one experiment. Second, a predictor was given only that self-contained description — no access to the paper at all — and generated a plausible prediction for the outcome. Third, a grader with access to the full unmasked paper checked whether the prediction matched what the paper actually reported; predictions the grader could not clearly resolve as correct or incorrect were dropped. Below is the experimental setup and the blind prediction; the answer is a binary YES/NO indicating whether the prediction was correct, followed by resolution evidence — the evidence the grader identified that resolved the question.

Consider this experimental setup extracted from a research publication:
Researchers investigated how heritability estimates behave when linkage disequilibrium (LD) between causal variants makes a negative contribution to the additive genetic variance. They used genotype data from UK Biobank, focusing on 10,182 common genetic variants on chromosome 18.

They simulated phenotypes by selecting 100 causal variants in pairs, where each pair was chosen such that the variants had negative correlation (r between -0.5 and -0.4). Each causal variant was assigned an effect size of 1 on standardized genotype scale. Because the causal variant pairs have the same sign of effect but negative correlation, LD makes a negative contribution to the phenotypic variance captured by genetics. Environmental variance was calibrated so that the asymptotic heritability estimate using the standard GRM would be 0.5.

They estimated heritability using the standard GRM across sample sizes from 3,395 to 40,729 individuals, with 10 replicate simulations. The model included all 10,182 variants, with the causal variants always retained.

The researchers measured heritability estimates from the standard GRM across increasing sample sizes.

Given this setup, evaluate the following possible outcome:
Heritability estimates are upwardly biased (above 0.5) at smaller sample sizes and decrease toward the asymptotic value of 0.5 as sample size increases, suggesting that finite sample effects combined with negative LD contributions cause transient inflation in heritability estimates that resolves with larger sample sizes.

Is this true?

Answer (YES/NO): NO